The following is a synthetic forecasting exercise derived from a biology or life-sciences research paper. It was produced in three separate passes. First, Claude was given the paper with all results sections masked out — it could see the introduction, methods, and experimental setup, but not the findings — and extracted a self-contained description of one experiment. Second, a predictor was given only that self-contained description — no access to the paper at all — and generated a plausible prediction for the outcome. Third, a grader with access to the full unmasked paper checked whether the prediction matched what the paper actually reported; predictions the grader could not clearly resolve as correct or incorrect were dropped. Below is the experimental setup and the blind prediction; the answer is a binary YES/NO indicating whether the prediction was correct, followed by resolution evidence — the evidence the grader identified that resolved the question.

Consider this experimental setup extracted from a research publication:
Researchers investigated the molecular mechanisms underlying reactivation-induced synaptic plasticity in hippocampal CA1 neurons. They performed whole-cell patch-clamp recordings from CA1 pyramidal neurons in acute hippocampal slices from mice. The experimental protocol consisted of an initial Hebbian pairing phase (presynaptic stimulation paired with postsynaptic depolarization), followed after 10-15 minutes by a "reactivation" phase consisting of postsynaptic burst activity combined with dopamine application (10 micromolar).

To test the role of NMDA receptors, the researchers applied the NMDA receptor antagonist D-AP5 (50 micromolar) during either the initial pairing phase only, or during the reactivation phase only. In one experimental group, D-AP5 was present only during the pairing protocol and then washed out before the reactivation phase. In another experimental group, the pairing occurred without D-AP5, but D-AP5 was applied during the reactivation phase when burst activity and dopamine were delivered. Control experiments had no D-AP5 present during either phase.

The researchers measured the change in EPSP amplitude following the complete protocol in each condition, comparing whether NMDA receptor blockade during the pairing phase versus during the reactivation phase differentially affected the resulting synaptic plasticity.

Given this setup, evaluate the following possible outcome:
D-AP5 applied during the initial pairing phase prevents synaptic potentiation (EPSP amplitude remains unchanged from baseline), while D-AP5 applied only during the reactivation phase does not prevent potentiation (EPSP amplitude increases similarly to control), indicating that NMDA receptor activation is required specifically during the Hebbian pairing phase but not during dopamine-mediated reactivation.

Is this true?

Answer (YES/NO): YES